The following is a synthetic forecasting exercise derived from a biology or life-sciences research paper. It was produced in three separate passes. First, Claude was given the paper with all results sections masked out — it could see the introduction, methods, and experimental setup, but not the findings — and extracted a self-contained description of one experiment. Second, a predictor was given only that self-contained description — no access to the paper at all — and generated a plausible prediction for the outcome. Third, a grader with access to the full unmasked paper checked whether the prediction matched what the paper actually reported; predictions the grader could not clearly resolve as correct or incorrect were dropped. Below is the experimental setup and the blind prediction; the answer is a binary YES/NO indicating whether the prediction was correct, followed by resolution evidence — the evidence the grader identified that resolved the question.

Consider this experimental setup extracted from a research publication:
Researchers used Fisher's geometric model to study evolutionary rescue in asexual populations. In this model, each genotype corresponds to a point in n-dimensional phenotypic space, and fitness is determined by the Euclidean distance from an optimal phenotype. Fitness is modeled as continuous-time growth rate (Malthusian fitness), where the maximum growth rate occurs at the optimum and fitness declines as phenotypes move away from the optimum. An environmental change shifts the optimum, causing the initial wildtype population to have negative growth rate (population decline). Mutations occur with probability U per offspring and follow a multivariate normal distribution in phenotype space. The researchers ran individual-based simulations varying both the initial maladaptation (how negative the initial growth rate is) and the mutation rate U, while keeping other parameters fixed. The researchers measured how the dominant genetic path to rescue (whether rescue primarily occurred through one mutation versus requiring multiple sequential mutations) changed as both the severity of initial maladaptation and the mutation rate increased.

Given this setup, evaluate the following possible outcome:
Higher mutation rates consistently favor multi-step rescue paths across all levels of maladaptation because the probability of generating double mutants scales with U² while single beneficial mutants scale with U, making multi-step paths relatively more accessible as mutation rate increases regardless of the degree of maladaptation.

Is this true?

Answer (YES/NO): NO